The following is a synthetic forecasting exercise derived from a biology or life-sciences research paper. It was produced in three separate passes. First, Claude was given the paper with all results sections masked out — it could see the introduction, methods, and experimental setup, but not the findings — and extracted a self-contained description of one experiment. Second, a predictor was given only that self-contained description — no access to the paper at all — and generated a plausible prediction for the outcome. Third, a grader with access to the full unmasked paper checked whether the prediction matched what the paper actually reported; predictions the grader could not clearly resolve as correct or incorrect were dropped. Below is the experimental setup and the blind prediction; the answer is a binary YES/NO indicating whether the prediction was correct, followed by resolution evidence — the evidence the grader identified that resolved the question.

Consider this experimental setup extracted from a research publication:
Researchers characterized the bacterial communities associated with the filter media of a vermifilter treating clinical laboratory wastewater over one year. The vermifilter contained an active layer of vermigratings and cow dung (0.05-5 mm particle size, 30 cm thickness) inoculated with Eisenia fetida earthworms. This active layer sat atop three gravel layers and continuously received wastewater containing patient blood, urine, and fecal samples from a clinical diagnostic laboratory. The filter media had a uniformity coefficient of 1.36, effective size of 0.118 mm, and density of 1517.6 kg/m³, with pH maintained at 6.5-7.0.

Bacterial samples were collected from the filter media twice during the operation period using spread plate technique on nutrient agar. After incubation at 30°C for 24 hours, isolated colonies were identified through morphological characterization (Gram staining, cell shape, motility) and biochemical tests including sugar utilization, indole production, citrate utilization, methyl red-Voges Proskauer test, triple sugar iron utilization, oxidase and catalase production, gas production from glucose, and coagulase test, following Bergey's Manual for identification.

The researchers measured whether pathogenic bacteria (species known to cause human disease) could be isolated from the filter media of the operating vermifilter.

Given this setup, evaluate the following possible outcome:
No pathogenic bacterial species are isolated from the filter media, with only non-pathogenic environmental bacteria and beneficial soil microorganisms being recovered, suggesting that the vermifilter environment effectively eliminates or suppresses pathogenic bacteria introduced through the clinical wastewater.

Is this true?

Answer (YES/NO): NO